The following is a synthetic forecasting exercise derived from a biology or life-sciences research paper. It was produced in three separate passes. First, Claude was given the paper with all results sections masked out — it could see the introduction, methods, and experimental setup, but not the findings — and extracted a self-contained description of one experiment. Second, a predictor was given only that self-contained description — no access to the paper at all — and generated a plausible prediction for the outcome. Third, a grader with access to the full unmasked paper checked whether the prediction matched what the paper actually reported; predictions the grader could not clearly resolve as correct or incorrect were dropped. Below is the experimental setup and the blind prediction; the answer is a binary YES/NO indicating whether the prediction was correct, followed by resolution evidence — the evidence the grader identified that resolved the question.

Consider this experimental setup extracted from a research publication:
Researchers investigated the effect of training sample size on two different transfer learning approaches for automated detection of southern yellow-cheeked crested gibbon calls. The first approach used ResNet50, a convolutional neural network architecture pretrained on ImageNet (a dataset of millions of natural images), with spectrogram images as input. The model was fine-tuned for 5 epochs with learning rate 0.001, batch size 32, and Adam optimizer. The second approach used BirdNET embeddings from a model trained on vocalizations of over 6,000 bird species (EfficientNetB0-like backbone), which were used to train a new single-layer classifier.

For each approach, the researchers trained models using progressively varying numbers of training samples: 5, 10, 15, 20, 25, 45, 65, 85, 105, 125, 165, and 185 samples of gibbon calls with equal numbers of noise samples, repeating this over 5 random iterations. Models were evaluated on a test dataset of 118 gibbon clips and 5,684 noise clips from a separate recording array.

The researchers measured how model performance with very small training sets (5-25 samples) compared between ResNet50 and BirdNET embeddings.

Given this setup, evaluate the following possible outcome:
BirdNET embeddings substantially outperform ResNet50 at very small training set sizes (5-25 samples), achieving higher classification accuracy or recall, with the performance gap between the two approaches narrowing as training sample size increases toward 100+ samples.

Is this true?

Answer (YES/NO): YES